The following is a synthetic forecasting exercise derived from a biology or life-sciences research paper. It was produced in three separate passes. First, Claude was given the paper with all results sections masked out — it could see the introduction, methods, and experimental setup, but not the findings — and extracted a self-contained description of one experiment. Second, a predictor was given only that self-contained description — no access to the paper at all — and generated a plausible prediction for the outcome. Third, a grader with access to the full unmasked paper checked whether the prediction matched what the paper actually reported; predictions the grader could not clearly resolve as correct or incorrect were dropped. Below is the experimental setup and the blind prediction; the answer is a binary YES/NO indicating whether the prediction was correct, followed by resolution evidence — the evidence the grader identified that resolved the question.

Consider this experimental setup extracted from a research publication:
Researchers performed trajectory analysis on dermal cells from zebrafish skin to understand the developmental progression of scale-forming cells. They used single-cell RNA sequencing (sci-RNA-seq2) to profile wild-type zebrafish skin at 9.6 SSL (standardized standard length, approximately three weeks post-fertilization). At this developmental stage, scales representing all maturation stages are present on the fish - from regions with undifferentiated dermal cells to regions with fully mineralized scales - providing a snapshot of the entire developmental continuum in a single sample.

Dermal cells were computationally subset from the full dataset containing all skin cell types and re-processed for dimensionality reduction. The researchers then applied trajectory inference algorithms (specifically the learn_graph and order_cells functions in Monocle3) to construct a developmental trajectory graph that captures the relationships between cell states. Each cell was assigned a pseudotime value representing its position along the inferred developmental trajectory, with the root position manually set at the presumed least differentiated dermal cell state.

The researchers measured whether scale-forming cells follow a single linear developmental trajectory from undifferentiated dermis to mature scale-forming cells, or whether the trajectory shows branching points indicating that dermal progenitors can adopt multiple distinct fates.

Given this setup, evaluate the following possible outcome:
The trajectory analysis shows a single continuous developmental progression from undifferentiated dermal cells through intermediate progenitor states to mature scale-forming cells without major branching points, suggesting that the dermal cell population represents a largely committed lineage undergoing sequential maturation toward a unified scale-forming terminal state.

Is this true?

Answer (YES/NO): NO